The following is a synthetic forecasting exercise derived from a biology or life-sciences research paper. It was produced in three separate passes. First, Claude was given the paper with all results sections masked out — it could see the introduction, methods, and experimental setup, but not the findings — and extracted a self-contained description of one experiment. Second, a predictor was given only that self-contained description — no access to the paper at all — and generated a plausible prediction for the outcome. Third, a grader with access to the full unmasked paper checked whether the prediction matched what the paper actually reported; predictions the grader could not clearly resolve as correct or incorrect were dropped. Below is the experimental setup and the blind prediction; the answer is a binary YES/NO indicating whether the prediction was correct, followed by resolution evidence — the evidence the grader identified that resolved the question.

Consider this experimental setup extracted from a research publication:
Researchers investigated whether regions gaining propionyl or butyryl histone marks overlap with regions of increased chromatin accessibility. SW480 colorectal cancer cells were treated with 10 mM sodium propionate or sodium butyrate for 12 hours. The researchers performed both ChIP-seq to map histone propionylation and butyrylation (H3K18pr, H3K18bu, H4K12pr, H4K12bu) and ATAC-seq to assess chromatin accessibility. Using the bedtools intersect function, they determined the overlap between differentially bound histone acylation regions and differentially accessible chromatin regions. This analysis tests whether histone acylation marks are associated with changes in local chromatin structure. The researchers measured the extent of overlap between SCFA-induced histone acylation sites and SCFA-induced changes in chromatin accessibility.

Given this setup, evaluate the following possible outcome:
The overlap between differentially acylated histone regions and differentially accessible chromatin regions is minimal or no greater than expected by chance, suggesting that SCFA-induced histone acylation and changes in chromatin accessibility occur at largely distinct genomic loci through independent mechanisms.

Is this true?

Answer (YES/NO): NO